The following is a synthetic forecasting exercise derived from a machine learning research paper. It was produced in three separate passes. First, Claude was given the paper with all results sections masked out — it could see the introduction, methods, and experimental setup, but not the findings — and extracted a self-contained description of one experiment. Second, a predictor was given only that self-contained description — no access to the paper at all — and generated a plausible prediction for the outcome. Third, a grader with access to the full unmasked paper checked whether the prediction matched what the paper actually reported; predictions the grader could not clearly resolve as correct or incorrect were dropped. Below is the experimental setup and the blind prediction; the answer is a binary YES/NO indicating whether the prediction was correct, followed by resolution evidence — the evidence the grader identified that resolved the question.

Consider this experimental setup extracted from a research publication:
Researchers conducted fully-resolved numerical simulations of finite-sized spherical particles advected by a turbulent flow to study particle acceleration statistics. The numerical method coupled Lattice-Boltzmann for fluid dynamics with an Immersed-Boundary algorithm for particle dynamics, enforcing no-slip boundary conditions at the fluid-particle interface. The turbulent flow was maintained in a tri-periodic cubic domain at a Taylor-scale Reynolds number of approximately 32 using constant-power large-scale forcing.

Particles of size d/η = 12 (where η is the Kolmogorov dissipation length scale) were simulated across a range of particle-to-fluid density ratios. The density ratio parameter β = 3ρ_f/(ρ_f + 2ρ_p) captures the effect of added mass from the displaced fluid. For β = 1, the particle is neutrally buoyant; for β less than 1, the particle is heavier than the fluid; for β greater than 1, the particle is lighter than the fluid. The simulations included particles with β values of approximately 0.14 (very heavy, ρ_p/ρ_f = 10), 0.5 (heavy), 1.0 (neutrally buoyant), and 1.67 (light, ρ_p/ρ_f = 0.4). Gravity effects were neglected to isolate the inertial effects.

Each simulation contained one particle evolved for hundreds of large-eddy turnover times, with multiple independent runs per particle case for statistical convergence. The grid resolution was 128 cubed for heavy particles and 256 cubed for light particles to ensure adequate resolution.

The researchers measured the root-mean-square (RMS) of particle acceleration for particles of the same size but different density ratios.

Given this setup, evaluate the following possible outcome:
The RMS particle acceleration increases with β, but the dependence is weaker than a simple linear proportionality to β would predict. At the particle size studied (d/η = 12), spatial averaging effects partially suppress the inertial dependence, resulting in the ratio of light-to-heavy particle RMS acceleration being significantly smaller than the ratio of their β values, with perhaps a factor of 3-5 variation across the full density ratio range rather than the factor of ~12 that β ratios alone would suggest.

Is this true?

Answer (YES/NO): NO